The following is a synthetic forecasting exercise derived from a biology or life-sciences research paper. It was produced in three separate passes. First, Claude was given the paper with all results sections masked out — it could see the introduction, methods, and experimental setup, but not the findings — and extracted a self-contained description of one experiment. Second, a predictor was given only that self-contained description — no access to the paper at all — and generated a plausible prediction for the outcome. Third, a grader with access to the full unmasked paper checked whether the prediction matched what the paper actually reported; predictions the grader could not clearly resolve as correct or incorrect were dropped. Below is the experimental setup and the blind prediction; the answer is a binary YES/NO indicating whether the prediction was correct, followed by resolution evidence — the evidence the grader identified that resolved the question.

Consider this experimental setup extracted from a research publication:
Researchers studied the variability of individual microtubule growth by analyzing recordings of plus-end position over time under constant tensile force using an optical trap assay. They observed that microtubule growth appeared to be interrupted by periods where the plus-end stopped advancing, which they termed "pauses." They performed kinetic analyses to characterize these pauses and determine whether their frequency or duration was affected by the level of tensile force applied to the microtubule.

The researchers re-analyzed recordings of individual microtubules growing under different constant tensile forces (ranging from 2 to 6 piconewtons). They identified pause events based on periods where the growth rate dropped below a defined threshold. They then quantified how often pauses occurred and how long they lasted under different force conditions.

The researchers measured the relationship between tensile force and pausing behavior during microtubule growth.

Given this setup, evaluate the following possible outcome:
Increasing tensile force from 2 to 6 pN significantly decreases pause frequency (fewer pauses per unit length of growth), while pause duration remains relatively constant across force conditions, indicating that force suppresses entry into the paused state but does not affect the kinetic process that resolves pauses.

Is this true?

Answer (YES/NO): NO